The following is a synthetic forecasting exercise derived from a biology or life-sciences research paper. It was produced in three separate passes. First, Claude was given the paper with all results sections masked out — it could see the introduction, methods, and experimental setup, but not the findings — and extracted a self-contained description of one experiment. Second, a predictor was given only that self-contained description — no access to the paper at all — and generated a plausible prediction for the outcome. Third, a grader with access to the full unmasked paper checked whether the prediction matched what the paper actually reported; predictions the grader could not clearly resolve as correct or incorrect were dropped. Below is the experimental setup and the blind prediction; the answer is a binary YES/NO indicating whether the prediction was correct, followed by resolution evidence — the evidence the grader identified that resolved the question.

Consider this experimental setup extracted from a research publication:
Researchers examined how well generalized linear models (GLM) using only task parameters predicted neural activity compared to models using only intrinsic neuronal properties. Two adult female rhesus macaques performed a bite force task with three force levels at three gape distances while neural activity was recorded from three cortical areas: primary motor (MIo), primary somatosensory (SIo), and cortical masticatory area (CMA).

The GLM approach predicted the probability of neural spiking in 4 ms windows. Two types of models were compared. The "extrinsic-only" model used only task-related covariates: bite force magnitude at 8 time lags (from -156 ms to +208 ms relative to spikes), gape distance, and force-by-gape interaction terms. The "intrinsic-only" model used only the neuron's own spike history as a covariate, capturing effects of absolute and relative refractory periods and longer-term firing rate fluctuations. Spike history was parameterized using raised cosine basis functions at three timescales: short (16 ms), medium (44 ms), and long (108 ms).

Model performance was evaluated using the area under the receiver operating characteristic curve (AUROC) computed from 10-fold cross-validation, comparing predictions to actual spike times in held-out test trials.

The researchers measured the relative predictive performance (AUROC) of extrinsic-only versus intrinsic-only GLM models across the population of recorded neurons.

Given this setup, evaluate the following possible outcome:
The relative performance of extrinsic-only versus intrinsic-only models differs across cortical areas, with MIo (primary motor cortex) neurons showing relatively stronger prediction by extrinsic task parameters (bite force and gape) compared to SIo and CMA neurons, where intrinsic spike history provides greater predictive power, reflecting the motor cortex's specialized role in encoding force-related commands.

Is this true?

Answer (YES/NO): NO